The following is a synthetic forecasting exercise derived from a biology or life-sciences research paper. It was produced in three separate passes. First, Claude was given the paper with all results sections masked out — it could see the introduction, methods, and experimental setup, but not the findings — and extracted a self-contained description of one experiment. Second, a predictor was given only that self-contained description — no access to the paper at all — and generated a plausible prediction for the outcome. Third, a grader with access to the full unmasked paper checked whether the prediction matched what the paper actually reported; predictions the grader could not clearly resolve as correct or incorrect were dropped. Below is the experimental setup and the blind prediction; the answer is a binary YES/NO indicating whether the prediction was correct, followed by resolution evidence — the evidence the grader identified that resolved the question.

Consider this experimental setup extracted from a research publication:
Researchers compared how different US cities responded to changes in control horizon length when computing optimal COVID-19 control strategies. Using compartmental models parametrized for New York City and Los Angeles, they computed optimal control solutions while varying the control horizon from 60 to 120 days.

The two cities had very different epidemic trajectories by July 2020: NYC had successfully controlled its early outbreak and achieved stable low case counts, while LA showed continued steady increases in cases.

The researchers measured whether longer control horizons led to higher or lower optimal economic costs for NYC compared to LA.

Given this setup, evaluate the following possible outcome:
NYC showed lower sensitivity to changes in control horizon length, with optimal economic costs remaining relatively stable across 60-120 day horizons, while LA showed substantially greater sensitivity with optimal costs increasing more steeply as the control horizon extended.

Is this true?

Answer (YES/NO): NO